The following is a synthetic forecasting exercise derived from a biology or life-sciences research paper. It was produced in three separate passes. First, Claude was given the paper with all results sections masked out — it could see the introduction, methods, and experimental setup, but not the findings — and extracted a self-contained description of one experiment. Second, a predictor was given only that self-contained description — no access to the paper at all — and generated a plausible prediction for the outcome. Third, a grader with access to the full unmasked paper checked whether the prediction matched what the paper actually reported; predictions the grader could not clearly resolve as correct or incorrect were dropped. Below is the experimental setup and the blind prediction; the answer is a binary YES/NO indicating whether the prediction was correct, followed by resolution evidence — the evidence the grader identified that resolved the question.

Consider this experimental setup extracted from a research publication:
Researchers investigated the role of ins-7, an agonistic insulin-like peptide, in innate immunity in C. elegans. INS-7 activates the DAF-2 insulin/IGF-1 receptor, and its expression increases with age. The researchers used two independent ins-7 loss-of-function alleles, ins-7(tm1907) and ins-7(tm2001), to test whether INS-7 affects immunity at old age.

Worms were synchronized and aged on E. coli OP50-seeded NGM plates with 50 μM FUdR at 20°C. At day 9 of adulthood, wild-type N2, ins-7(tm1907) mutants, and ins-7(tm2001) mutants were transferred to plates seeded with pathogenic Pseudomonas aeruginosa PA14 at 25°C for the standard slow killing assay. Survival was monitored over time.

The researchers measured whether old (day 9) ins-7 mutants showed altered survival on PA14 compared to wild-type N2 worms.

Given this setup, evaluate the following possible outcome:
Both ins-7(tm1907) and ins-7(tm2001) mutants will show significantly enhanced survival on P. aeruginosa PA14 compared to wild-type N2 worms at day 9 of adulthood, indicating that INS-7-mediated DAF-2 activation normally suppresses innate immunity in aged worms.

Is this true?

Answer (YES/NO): YES